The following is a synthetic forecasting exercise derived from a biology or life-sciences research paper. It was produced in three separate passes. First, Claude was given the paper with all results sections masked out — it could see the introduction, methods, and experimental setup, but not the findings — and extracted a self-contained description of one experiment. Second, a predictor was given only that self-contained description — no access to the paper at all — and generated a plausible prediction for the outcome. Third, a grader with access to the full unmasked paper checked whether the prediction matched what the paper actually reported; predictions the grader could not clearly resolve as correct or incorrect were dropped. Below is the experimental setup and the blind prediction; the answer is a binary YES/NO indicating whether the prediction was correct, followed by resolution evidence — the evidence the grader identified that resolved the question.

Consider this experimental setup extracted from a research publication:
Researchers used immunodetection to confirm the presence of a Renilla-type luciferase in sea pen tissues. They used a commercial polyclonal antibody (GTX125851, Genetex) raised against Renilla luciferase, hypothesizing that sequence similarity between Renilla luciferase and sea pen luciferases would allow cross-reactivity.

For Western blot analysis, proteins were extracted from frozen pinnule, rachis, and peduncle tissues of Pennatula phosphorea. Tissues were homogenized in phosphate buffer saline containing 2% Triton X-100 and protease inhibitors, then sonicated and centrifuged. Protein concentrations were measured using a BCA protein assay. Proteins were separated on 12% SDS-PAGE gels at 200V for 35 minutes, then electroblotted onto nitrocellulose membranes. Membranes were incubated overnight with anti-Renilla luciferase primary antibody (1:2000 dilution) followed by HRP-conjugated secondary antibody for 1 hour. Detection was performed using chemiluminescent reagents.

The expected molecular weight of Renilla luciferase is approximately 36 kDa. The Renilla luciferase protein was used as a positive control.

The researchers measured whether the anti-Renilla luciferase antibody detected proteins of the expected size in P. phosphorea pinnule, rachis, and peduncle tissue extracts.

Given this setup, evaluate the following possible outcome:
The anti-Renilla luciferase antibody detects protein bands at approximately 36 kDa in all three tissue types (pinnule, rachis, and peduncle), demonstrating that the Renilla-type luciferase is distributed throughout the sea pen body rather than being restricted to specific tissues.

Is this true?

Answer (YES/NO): NO